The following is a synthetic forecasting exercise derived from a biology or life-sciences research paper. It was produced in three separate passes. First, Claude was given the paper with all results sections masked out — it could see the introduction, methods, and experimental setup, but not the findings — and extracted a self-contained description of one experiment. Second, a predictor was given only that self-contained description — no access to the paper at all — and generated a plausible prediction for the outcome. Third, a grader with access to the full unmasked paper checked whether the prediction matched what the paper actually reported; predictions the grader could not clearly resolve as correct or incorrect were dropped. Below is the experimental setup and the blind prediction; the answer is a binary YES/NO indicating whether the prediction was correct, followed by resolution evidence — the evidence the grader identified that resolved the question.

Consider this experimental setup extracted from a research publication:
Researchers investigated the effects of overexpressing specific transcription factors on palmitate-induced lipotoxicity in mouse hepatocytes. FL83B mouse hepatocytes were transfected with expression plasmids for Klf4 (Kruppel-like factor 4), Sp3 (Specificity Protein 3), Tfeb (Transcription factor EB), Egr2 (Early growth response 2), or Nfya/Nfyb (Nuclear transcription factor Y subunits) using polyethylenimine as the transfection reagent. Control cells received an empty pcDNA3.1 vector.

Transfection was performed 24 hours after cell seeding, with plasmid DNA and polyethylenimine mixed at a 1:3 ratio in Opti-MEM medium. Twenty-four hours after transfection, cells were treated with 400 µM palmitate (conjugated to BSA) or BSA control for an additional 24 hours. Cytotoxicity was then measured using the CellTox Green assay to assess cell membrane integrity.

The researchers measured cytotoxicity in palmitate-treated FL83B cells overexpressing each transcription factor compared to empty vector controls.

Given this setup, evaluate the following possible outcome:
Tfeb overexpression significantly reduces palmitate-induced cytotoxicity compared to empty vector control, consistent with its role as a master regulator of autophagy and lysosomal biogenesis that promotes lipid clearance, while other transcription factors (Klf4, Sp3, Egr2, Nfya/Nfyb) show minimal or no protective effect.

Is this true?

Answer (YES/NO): NO